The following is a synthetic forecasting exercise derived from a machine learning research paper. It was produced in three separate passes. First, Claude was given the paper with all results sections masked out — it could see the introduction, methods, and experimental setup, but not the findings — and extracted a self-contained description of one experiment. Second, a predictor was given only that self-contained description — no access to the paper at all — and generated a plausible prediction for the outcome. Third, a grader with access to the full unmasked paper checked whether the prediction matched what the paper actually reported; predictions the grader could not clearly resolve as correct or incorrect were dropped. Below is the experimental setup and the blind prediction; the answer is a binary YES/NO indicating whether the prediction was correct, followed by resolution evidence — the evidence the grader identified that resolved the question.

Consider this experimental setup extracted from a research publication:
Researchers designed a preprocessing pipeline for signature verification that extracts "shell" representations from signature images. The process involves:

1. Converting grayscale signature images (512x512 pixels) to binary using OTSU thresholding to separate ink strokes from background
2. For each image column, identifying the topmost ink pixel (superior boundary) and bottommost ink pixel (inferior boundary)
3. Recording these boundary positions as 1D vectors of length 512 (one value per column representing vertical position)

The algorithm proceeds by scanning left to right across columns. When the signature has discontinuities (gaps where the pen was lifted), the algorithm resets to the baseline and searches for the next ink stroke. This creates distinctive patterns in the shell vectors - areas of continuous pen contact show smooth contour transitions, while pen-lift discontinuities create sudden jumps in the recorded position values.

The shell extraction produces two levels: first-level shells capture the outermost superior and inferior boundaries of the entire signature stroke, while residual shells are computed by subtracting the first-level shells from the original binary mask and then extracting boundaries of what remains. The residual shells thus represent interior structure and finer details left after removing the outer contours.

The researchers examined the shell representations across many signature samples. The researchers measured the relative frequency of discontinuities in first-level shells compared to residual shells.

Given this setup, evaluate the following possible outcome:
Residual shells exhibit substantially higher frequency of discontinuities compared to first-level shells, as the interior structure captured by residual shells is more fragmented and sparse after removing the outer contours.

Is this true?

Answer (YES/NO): YES